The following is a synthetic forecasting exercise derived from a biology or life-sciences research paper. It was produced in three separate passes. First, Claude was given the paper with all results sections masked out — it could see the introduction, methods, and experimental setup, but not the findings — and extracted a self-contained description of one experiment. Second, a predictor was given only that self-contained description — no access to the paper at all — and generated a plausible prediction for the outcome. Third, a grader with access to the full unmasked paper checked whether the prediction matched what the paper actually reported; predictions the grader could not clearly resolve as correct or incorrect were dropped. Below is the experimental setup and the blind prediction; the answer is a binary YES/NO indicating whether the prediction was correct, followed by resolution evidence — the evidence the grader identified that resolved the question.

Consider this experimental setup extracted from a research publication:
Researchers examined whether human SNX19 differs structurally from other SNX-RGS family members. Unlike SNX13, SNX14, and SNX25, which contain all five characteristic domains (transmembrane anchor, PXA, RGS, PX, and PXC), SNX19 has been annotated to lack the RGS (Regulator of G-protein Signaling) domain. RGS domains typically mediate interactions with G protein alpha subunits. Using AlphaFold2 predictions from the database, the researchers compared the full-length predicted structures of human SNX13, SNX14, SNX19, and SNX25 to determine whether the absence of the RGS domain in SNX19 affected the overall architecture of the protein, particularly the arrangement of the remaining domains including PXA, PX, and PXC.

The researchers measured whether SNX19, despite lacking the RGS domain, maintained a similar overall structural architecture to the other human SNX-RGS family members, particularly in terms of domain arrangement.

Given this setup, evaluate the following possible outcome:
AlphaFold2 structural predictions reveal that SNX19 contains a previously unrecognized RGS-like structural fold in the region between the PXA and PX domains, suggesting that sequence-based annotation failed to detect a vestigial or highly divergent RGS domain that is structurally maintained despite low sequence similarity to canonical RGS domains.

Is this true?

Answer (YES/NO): NO